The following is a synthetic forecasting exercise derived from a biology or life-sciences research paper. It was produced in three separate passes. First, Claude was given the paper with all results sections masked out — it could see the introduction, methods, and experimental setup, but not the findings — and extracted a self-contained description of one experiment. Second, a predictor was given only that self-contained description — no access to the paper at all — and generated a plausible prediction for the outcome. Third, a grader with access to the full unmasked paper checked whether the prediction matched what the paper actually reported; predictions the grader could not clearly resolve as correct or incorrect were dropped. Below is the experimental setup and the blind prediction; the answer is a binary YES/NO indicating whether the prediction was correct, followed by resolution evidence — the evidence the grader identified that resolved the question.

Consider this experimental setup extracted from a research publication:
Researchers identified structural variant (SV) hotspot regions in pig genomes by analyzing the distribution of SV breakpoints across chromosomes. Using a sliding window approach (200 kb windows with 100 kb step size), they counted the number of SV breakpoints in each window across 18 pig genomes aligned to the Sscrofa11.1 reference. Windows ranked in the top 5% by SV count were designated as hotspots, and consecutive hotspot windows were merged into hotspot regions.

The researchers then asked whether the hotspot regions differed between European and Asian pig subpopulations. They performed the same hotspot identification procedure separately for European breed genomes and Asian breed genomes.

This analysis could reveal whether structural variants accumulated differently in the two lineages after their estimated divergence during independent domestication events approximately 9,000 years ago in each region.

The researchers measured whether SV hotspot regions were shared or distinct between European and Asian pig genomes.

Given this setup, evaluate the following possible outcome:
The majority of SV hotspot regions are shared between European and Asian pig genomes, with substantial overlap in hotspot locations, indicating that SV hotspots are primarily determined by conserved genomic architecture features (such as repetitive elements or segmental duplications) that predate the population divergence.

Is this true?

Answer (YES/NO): NO